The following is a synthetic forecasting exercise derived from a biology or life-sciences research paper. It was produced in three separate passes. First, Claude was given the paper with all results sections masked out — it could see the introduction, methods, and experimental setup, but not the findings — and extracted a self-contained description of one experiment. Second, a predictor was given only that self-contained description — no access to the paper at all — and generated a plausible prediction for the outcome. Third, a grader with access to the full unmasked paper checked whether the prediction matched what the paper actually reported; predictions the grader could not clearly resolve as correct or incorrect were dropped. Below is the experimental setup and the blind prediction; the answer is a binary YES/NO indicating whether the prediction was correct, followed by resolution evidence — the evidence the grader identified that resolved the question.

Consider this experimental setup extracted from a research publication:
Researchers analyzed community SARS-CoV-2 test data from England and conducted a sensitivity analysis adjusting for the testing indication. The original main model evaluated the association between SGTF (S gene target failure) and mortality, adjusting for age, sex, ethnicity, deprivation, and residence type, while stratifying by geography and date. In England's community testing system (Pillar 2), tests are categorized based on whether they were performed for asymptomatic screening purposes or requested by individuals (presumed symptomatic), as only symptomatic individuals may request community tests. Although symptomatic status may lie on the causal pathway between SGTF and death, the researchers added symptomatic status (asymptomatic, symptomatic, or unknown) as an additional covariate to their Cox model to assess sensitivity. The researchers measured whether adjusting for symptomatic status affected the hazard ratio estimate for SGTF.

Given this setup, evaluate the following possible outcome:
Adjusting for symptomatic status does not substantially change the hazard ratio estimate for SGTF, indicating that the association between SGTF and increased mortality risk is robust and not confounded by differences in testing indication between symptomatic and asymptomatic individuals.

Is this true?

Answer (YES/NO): YES